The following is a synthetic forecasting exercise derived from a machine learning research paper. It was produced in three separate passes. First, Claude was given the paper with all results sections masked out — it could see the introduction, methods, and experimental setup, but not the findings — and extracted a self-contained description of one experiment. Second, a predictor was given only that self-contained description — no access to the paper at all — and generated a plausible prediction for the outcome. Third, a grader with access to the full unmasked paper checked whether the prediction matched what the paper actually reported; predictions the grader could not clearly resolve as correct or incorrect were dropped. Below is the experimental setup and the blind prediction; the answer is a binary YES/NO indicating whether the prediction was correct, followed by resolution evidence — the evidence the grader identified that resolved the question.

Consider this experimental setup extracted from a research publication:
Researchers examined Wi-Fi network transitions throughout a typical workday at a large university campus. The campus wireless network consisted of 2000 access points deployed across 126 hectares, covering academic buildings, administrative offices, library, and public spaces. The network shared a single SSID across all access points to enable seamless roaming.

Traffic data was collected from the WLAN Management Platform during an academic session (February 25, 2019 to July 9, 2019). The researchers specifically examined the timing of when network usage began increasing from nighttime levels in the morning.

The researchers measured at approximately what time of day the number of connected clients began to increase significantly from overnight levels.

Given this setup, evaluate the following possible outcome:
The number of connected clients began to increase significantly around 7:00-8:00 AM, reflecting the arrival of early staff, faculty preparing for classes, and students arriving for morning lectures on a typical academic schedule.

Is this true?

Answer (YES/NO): YES